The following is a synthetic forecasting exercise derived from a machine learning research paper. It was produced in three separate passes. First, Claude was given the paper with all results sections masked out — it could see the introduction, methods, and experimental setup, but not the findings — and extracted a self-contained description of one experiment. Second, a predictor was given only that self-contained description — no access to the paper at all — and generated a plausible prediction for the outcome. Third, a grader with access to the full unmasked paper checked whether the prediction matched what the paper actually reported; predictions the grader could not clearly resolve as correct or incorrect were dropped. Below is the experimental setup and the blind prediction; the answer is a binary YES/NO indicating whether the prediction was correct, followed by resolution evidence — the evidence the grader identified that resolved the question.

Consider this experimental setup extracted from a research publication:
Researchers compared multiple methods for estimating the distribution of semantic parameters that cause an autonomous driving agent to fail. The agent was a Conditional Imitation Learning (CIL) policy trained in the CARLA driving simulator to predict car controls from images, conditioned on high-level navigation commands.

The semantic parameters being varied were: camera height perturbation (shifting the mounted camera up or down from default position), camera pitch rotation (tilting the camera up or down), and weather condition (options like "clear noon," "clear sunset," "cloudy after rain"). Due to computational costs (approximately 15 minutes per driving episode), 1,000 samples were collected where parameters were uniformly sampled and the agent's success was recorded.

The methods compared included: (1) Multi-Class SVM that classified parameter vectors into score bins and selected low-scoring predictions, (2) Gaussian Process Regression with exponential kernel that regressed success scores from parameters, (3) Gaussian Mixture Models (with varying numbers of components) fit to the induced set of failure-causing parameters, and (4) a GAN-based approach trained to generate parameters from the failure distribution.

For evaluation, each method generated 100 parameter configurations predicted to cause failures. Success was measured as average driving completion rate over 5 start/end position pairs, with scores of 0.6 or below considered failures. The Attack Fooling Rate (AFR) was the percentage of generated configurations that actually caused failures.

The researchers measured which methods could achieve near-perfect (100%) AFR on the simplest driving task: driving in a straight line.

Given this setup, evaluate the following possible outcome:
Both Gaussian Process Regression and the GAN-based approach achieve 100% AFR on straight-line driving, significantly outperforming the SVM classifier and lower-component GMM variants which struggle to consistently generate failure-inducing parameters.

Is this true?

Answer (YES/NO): NO